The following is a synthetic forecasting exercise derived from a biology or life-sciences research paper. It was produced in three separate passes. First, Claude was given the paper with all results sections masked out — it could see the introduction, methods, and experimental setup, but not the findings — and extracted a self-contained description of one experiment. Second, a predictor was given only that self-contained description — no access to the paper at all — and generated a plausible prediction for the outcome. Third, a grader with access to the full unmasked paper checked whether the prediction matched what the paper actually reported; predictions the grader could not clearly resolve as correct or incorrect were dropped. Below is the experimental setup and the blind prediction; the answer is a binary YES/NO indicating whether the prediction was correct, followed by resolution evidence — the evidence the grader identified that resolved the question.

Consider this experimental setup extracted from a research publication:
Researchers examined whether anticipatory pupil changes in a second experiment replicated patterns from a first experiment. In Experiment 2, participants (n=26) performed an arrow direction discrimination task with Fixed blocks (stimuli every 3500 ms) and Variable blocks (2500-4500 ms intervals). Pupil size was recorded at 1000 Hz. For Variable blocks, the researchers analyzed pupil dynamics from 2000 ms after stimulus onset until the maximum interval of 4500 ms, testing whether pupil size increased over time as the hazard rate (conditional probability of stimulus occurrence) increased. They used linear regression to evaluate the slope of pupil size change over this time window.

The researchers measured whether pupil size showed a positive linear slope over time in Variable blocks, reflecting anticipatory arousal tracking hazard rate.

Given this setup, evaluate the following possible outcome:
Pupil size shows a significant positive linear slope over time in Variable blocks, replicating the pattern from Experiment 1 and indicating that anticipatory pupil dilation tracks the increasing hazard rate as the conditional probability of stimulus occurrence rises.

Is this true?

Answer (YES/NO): YES